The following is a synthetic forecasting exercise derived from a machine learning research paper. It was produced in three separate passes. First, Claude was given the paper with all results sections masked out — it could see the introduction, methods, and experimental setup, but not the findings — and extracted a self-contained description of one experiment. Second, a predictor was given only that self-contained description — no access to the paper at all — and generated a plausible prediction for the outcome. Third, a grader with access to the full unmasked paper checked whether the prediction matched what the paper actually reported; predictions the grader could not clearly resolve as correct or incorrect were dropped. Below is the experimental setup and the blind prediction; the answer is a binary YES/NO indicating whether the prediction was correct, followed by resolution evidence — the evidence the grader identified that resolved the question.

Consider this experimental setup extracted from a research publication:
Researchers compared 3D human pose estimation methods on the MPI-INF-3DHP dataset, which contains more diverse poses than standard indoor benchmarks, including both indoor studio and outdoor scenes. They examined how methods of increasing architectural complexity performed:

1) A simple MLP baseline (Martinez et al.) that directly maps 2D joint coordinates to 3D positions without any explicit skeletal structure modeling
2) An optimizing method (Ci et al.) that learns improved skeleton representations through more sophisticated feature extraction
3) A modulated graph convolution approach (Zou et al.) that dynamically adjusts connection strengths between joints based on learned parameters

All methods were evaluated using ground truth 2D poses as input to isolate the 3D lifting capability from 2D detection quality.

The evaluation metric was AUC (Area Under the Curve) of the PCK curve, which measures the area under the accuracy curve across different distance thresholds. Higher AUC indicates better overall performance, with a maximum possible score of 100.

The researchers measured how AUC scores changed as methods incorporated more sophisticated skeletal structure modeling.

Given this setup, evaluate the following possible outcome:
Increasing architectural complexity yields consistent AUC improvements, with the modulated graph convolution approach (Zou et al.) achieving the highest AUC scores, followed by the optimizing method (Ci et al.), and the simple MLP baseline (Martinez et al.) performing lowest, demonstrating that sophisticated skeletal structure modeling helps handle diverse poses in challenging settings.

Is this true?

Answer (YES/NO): YES